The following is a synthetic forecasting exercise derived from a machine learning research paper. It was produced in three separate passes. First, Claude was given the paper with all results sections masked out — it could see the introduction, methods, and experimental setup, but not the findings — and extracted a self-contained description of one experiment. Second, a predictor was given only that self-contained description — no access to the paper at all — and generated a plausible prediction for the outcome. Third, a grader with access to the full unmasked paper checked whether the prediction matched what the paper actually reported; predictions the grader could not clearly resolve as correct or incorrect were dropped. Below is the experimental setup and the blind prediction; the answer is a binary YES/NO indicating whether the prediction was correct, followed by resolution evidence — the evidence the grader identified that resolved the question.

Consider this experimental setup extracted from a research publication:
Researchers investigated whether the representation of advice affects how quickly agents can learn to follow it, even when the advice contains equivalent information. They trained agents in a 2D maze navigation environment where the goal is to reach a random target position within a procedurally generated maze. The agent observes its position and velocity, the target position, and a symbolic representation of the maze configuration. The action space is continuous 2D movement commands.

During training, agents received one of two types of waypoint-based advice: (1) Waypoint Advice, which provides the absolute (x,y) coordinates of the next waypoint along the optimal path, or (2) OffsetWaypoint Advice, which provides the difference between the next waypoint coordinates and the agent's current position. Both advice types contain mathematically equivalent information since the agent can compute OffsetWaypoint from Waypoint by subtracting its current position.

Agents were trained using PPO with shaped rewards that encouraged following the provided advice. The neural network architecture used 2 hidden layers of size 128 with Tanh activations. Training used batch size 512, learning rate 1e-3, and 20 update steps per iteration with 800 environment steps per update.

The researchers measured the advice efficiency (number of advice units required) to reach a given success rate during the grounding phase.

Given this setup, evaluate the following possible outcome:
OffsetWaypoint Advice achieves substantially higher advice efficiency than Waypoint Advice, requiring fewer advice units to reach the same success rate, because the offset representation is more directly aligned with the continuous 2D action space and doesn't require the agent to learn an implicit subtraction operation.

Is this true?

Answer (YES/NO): YES